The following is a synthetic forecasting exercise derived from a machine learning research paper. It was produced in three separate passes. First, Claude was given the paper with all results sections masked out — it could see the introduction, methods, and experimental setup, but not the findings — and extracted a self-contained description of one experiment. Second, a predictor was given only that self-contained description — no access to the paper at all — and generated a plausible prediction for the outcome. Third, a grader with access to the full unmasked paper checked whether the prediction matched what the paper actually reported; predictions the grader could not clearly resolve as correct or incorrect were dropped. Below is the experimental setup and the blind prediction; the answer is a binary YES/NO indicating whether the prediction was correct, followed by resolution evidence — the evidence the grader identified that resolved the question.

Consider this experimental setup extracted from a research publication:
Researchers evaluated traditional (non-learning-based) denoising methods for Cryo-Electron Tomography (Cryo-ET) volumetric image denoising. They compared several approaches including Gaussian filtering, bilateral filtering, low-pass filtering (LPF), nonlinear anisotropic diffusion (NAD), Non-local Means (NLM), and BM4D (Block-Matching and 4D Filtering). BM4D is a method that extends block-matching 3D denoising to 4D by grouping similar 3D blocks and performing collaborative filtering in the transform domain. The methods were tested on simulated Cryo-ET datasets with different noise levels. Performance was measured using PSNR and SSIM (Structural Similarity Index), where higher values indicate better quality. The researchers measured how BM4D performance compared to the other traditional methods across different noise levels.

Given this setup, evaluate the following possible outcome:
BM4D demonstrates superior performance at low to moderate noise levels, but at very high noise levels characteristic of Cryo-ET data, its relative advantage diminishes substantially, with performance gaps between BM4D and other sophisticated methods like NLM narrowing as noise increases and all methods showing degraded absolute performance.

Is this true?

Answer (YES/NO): NO